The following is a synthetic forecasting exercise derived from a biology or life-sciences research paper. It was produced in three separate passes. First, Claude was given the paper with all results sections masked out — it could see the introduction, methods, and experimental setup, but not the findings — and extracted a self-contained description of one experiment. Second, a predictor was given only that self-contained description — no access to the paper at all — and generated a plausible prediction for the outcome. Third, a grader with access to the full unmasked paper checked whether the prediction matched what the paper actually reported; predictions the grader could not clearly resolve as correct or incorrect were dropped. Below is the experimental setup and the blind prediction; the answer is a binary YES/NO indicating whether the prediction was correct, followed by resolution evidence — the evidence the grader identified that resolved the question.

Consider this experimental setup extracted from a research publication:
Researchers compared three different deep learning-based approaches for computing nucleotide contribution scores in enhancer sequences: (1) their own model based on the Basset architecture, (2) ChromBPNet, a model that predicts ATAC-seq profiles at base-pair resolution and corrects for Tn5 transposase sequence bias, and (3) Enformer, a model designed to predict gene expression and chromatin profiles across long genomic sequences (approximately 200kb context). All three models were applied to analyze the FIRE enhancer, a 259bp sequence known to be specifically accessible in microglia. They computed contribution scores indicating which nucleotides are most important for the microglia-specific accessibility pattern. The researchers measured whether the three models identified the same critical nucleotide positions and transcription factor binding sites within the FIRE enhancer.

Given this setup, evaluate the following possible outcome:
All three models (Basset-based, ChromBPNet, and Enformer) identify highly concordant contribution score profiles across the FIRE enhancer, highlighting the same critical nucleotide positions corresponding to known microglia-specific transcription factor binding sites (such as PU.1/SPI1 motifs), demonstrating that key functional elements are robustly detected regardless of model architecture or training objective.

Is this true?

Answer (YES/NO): YES